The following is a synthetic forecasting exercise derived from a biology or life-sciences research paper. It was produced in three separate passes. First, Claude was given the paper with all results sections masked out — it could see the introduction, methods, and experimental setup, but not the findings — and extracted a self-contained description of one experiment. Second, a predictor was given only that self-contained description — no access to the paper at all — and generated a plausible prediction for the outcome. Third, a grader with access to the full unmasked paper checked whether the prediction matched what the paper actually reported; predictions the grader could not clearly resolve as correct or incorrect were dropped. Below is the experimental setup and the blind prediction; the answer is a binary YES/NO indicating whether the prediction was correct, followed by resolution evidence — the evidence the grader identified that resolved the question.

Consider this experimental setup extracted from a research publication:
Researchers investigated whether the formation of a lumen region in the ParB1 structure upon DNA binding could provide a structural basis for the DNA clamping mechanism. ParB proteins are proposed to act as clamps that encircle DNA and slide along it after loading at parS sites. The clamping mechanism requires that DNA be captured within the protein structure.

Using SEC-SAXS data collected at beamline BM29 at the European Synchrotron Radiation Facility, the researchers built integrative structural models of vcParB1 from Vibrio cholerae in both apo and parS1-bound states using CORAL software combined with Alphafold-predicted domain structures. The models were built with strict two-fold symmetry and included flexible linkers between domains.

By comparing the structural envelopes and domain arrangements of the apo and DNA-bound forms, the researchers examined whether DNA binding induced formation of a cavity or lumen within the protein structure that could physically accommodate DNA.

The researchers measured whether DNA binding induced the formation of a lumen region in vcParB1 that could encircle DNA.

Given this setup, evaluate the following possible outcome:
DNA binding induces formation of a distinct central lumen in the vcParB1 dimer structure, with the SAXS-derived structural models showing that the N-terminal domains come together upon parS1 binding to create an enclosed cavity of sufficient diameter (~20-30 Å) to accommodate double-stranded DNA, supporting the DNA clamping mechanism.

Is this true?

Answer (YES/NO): NO